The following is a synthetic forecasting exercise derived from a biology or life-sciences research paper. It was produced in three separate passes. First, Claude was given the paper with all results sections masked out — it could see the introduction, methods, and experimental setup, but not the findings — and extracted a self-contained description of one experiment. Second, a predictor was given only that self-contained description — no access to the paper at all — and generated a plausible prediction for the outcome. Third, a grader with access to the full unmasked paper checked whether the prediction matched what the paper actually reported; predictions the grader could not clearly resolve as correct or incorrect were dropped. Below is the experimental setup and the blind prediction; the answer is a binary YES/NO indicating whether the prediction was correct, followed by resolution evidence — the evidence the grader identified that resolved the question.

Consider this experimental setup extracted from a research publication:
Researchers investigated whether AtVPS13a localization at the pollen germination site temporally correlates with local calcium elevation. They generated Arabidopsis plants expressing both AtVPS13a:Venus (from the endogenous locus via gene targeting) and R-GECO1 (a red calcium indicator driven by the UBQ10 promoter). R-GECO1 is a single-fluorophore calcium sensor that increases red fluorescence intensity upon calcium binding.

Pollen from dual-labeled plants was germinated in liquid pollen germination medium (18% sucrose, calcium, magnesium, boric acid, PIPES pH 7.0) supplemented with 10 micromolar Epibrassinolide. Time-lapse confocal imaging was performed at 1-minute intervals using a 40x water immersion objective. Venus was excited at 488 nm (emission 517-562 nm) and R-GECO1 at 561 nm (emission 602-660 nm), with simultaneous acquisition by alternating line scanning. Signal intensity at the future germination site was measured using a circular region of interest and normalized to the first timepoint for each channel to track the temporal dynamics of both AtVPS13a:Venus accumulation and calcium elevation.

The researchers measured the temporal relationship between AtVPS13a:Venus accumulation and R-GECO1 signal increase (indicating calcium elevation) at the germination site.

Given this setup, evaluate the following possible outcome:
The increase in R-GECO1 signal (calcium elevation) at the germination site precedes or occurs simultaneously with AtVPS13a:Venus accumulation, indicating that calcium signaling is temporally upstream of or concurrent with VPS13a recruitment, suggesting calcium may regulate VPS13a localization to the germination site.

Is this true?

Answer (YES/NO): YES